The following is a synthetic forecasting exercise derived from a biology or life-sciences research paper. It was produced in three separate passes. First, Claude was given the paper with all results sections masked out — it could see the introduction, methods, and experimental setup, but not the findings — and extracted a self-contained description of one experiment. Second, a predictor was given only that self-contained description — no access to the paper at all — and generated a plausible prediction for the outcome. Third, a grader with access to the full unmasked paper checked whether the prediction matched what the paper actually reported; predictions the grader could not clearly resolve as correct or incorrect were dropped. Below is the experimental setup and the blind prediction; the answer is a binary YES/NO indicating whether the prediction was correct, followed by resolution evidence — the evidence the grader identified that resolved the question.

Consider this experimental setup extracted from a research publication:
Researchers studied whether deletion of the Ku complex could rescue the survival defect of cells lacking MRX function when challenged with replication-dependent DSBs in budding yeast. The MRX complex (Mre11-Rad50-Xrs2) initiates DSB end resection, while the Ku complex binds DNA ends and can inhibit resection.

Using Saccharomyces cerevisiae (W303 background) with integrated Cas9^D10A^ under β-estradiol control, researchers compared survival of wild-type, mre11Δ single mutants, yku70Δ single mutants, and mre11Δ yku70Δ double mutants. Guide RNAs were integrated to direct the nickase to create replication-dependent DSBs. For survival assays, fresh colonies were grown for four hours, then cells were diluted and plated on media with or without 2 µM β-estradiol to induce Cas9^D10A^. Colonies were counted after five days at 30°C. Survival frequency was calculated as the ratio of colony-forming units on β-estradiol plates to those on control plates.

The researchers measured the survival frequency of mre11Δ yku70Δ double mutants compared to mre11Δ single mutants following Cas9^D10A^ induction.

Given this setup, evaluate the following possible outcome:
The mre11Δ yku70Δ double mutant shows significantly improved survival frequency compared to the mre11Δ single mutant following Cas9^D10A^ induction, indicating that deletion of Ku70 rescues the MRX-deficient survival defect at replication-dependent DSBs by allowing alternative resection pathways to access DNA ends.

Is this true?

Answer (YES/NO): YES